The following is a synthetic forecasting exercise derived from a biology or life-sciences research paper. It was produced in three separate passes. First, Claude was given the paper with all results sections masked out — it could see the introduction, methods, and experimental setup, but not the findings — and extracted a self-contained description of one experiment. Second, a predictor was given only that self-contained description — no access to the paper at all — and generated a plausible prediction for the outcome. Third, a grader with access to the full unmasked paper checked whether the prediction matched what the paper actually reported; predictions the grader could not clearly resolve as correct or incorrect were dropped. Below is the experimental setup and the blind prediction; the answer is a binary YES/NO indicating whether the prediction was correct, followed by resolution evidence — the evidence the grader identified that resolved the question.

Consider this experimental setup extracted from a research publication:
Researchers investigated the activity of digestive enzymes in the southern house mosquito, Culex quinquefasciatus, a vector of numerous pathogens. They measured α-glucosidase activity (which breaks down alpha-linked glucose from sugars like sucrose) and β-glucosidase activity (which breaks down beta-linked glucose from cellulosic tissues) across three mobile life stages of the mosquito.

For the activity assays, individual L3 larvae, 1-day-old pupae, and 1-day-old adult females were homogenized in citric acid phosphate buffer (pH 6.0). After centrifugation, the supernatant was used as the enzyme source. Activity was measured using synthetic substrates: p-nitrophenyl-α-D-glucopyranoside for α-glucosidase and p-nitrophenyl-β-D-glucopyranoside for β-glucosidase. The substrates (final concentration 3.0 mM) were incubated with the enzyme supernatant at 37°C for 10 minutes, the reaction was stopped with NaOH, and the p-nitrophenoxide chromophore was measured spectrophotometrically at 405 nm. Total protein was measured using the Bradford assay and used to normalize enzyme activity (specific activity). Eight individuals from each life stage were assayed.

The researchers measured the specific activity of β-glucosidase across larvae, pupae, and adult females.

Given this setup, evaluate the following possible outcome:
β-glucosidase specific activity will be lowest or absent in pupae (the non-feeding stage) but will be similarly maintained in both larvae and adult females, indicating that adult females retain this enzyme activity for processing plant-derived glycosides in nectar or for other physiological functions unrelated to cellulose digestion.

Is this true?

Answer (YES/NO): NO